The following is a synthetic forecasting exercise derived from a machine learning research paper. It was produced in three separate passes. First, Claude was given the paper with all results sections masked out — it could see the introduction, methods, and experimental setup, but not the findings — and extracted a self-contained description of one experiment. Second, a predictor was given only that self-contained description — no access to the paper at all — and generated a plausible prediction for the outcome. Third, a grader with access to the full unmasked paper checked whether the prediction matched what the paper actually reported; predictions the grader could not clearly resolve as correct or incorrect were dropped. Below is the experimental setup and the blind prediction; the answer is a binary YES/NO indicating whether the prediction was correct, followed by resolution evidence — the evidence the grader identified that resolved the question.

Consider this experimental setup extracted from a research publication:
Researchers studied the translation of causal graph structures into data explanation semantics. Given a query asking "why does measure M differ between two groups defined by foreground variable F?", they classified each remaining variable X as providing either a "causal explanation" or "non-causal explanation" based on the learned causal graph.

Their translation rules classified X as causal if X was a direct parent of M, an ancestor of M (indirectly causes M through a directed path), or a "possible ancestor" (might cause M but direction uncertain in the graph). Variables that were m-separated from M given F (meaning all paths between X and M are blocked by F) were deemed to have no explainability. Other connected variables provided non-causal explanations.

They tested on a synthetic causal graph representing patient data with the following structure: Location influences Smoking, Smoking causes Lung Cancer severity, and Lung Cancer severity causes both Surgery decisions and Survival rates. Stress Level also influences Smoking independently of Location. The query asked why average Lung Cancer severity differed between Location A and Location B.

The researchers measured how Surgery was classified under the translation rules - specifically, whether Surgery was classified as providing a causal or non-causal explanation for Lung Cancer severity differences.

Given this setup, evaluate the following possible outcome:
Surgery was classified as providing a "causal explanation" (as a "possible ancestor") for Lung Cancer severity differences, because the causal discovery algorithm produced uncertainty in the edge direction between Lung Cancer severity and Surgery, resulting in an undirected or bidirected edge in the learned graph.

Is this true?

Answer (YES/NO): NO